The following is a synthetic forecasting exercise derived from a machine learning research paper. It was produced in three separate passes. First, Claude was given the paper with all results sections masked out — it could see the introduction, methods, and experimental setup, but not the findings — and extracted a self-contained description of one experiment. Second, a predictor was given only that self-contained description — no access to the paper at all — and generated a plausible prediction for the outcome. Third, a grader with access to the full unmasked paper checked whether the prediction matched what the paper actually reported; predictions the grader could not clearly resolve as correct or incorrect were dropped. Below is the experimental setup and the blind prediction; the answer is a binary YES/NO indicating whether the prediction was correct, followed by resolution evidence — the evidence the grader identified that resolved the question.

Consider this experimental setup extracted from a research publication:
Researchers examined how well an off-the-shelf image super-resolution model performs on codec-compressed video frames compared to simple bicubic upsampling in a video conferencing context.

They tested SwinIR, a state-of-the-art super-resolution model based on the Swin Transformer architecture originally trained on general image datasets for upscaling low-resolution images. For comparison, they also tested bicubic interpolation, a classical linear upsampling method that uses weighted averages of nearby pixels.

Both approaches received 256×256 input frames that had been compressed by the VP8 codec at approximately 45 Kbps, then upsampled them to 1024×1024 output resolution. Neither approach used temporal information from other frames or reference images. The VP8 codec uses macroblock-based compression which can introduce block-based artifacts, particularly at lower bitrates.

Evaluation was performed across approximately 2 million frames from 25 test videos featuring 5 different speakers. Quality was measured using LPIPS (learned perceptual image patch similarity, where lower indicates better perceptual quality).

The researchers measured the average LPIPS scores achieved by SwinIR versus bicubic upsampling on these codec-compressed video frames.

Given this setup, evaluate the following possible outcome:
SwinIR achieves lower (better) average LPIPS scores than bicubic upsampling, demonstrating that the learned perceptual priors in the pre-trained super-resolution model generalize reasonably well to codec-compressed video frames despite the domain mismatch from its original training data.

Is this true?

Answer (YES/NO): NO